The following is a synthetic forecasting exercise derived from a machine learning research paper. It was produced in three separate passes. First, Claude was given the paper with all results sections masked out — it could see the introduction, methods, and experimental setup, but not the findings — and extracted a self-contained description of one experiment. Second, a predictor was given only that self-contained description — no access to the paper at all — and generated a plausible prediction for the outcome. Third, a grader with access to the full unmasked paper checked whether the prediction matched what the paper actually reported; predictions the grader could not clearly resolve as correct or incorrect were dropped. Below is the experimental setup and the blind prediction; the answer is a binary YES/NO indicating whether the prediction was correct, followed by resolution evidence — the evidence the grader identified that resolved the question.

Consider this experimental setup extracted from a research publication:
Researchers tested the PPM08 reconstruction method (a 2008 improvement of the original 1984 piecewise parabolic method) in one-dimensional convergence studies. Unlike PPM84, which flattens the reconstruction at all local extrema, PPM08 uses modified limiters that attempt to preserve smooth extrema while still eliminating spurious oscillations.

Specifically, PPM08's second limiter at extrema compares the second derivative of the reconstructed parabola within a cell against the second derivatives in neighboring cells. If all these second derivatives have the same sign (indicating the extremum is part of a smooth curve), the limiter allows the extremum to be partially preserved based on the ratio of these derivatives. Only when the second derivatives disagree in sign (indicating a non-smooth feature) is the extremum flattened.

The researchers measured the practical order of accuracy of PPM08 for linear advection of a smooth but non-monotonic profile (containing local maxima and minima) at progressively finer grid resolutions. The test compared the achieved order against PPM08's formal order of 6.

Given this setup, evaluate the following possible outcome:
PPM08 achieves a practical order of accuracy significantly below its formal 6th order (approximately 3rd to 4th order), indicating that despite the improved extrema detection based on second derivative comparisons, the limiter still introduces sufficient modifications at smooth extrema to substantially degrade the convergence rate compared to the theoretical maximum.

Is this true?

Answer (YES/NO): NO